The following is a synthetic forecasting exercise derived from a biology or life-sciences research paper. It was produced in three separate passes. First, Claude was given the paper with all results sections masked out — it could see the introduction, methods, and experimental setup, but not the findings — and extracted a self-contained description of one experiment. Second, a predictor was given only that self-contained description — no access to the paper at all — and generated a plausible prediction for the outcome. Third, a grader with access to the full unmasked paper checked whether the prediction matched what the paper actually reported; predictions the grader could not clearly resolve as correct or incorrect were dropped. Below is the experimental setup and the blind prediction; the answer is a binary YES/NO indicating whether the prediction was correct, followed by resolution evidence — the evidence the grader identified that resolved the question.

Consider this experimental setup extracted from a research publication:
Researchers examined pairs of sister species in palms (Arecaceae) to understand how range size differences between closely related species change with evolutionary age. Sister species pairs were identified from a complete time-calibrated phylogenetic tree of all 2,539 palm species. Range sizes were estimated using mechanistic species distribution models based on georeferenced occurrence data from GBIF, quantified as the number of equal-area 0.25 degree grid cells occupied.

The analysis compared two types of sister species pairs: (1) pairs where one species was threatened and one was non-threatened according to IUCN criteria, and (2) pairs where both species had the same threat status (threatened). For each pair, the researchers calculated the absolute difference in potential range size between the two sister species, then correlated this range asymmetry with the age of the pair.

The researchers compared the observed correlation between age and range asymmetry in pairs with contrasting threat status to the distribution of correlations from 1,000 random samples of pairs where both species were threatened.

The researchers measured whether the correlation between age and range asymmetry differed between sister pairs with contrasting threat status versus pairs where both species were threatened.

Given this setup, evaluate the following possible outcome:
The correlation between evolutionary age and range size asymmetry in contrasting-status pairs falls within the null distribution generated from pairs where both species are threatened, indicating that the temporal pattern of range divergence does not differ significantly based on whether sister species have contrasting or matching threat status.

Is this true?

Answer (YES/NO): YES